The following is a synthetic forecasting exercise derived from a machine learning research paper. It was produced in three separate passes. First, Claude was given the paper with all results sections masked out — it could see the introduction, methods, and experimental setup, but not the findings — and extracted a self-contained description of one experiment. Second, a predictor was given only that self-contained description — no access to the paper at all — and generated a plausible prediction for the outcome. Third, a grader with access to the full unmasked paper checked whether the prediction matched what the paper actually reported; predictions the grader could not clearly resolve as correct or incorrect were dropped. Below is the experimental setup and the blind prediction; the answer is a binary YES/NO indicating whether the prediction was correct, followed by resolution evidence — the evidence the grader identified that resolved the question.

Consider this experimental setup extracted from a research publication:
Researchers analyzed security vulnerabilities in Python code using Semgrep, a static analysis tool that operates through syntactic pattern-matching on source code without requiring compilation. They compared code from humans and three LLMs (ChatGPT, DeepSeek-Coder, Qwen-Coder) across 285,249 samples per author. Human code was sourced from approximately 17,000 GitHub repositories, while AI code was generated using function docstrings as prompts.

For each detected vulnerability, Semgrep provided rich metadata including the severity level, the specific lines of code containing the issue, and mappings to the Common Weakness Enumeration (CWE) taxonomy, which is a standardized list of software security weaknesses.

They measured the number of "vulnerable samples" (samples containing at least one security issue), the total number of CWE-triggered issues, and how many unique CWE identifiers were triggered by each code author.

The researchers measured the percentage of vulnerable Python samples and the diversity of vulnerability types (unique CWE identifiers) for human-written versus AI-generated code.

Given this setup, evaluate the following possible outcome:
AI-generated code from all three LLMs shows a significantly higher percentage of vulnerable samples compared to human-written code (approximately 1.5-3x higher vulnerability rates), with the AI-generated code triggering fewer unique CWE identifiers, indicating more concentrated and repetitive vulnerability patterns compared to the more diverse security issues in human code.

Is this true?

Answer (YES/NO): NO